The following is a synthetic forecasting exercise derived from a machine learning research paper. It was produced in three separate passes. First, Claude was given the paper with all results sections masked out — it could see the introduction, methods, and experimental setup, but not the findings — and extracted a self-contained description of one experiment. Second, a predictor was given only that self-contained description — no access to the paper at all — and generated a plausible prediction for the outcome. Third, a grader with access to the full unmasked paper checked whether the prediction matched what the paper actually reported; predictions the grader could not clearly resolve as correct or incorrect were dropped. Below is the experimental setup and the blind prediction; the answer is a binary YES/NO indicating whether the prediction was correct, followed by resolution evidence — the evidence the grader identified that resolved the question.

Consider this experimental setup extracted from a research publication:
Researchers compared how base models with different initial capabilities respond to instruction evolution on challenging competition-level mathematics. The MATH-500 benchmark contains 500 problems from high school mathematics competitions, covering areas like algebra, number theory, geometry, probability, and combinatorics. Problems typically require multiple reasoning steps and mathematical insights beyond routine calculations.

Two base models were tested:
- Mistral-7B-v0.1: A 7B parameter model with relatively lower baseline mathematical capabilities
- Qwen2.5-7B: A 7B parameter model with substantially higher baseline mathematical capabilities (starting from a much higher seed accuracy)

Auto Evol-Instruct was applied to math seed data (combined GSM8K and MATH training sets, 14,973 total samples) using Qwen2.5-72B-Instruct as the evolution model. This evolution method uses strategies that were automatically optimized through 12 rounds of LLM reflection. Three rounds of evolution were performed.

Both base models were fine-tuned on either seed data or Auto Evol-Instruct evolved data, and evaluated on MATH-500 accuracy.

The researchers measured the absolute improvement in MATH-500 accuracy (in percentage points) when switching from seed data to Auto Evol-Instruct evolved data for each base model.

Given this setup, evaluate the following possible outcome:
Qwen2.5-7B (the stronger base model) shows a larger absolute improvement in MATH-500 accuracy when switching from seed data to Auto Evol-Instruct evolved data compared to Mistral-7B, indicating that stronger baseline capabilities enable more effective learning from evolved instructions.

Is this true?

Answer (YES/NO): NO